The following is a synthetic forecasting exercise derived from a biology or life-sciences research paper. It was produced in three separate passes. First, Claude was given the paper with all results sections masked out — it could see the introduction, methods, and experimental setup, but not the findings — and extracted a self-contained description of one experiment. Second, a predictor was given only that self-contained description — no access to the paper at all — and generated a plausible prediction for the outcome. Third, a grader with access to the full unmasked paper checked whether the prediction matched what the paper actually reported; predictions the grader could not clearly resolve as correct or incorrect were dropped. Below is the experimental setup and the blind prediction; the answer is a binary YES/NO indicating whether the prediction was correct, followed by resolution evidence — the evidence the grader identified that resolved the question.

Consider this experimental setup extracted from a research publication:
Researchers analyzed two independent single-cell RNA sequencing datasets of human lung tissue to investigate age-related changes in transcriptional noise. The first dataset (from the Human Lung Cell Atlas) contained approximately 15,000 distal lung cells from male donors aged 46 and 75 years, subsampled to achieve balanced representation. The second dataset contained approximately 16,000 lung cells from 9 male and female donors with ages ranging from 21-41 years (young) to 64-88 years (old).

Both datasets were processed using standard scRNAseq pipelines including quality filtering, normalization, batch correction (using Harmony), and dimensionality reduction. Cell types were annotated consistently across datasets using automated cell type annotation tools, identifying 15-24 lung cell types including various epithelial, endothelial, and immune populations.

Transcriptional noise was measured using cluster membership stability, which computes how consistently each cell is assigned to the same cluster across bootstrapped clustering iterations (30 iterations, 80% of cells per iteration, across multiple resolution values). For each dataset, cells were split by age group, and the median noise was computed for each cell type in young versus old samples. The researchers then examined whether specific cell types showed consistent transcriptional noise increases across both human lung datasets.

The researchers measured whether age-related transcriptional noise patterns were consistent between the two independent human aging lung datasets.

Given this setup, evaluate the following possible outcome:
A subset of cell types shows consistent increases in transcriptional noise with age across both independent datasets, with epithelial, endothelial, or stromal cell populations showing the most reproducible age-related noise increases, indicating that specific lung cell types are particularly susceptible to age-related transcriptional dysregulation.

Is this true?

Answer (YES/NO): NO